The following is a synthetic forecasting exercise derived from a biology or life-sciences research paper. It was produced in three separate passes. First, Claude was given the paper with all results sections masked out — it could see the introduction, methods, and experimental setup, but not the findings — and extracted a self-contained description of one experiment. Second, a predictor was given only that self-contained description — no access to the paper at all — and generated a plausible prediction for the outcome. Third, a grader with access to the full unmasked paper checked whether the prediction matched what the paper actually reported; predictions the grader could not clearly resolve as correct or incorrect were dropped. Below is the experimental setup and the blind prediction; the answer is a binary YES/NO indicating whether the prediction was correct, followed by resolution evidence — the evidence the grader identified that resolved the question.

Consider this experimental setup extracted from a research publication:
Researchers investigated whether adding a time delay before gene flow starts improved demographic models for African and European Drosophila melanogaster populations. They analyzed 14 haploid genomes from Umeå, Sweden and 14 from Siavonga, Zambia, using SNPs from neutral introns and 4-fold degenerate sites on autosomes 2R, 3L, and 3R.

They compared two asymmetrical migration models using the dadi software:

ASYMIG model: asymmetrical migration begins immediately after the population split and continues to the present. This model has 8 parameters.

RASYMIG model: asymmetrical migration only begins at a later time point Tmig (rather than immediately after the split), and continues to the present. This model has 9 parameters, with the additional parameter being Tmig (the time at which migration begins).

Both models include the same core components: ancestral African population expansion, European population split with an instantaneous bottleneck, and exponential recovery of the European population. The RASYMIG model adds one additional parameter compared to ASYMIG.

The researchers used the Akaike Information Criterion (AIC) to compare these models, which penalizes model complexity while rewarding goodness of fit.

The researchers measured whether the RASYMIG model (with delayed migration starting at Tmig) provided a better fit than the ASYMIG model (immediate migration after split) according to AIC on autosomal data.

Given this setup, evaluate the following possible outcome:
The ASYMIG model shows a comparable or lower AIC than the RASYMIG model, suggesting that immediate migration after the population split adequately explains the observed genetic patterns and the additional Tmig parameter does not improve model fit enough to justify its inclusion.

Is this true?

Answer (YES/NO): YES